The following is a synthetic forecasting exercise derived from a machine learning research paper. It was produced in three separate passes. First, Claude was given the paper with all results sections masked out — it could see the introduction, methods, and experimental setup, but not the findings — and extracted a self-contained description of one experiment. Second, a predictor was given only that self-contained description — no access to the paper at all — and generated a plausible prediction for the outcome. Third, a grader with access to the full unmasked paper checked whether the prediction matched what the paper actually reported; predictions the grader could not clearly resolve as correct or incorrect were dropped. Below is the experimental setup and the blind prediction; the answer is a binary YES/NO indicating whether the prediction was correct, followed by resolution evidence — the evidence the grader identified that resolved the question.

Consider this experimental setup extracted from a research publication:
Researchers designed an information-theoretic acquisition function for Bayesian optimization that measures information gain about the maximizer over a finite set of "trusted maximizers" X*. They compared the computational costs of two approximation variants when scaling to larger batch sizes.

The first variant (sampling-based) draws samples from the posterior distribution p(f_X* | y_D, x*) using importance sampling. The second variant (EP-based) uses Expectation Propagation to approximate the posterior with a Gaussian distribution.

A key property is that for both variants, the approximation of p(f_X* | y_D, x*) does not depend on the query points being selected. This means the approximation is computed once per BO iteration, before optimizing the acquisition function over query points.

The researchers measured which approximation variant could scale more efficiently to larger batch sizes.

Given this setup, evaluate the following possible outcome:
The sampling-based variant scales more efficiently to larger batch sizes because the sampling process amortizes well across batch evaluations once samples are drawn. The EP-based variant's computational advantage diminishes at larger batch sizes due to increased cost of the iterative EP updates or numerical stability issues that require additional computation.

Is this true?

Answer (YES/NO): NO